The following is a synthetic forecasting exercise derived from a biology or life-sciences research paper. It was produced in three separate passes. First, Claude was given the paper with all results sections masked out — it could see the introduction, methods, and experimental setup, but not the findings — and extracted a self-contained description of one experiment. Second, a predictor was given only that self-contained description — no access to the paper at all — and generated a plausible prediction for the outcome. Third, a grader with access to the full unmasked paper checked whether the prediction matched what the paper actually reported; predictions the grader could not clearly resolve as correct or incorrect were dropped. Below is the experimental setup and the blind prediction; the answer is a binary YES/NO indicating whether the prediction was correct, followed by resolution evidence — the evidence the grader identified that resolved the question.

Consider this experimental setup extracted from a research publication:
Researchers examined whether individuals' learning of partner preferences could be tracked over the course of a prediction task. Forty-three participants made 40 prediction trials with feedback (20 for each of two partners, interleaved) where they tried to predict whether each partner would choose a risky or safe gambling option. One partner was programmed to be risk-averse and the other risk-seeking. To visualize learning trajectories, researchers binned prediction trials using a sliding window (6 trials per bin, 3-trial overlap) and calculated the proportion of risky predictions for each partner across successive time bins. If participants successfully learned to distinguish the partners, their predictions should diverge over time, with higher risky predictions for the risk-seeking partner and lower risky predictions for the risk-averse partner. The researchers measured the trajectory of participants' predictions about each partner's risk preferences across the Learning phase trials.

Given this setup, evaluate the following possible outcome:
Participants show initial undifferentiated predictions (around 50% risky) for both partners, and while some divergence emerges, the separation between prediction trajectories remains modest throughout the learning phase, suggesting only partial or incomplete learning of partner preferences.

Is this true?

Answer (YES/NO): NO